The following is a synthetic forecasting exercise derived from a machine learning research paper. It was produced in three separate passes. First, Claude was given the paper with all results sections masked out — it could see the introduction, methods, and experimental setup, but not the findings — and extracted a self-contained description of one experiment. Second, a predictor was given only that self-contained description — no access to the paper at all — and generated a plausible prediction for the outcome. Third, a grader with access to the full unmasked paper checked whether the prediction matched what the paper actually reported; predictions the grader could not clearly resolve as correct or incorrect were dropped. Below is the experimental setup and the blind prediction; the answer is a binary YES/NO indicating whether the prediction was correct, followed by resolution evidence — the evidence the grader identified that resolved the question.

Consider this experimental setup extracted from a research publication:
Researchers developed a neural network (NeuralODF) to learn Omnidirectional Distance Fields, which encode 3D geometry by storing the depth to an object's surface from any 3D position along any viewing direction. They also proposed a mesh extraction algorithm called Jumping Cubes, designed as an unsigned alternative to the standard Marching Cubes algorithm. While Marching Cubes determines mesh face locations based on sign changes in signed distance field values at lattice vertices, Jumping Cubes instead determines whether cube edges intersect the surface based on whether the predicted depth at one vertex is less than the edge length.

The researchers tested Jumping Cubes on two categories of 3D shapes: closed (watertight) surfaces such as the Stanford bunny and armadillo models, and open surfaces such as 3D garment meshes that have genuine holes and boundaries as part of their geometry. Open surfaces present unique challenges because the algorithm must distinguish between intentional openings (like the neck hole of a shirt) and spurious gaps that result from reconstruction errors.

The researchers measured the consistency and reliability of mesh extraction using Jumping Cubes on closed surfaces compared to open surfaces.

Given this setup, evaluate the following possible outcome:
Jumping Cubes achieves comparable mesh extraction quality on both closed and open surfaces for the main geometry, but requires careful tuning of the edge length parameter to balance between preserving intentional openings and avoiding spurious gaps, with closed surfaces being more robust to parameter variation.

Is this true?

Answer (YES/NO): NO